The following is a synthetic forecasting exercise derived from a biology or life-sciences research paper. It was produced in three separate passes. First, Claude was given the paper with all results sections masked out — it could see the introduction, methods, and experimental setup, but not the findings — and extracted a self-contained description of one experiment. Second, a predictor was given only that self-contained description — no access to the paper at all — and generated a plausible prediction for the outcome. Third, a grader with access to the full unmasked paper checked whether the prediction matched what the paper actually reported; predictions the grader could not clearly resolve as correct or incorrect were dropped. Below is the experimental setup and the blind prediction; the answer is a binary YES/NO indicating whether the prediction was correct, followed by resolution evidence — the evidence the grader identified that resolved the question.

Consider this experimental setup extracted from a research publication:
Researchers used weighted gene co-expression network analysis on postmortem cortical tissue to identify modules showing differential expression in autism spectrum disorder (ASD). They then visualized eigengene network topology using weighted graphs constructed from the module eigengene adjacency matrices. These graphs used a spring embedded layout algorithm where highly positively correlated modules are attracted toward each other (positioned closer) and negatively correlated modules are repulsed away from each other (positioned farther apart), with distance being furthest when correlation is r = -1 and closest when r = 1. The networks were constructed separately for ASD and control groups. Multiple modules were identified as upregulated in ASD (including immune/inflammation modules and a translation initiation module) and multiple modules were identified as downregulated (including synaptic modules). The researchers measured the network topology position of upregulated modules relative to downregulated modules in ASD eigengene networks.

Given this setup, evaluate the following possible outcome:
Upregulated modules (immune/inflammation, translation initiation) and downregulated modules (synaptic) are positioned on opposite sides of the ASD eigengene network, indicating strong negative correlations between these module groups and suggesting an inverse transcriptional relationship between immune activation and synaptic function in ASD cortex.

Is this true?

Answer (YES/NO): YES